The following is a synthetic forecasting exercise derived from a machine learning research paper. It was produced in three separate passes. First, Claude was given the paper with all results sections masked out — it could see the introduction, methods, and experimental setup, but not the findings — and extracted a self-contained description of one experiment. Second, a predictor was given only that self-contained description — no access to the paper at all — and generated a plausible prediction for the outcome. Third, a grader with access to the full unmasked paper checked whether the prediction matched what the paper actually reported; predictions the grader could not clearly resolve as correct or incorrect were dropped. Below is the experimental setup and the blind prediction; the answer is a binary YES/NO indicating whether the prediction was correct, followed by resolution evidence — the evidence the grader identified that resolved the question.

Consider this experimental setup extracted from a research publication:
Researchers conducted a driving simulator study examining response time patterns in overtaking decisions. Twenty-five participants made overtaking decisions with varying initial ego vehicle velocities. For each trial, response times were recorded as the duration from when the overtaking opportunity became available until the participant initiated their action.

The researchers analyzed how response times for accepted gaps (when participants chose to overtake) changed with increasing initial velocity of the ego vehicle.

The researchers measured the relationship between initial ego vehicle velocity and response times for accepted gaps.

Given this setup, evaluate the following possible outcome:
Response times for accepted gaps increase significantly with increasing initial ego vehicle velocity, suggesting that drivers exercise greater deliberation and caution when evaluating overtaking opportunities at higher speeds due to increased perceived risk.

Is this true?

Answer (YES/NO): NO